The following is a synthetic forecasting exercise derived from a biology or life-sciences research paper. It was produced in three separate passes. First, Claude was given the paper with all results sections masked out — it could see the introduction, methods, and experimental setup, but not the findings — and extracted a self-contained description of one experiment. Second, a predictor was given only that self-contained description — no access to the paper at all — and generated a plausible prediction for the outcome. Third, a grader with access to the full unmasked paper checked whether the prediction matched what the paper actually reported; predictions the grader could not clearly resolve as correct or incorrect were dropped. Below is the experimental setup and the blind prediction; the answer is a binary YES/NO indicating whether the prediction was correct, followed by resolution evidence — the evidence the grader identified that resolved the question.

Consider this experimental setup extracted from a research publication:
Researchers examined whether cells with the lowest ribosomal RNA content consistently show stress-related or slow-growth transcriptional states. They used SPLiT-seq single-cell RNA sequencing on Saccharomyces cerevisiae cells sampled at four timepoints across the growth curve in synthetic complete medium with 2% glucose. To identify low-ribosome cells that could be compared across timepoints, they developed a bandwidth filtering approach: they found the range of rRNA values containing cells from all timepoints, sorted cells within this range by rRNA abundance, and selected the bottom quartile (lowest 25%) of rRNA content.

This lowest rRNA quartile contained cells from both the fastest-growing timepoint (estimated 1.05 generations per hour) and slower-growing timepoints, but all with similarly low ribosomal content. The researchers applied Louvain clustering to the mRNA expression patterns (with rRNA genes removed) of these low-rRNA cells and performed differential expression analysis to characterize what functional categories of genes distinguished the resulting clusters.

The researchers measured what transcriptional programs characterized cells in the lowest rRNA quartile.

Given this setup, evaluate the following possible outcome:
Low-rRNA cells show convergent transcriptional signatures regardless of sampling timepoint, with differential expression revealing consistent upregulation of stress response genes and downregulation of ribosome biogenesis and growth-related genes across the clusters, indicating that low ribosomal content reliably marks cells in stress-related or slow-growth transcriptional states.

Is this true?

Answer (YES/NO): NO